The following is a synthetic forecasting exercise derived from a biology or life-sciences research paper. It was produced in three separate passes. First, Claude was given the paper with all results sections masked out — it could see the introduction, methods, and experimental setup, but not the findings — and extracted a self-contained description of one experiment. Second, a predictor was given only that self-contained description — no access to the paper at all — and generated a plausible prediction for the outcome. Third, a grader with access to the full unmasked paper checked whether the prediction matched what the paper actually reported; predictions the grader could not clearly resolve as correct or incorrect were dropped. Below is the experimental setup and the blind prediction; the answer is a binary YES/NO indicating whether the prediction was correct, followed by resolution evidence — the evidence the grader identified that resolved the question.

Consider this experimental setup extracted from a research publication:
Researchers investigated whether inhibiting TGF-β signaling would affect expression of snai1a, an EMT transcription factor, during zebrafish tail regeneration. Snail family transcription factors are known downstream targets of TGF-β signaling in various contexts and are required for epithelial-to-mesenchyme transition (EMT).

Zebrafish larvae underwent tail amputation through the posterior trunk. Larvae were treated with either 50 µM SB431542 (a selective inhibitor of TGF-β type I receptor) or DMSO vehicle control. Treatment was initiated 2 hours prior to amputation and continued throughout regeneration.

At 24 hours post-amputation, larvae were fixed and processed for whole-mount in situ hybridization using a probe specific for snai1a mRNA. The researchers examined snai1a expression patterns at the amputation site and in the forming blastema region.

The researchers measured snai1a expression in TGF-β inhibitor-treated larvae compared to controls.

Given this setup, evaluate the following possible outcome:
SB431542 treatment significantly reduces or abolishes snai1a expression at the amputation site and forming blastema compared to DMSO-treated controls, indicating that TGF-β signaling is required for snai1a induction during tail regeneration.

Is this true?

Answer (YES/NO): YES